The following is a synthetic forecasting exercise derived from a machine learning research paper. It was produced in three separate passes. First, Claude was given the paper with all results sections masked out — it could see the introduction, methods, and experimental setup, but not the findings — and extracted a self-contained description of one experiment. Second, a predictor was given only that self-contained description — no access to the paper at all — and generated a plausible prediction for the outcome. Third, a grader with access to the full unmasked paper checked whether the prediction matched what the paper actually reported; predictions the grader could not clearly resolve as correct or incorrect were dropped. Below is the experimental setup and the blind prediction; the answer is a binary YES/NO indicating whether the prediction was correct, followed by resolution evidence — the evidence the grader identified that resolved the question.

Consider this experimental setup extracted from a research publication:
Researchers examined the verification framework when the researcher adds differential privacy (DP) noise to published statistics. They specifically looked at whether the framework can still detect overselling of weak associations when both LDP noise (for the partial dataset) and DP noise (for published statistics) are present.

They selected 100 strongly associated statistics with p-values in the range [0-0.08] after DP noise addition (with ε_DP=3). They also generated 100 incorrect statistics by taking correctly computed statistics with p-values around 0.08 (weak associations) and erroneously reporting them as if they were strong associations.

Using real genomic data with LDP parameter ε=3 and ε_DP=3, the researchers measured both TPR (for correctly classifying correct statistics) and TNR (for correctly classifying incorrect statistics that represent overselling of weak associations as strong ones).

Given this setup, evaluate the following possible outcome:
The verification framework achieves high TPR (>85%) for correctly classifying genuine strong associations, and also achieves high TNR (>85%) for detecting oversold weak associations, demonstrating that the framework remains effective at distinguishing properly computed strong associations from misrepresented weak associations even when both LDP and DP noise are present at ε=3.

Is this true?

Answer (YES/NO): YES